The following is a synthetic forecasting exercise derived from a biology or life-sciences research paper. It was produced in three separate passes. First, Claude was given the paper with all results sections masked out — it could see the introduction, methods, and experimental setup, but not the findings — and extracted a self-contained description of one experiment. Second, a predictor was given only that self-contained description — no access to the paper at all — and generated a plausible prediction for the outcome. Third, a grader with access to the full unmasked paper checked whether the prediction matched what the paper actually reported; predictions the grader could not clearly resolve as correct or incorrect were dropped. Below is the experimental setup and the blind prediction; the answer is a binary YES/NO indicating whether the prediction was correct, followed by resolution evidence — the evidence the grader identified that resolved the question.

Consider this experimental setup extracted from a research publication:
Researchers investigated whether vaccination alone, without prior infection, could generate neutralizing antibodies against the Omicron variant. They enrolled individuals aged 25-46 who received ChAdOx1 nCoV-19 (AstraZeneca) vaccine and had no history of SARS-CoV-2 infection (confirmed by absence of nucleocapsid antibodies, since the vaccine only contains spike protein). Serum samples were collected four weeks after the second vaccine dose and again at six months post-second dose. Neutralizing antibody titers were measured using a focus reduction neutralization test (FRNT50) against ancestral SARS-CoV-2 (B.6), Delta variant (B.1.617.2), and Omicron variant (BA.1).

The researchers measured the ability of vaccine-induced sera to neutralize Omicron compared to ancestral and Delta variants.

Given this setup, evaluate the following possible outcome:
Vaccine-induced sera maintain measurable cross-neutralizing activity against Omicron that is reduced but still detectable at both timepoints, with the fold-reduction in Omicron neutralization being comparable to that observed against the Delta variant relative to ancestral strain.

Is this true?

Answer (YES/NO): NO